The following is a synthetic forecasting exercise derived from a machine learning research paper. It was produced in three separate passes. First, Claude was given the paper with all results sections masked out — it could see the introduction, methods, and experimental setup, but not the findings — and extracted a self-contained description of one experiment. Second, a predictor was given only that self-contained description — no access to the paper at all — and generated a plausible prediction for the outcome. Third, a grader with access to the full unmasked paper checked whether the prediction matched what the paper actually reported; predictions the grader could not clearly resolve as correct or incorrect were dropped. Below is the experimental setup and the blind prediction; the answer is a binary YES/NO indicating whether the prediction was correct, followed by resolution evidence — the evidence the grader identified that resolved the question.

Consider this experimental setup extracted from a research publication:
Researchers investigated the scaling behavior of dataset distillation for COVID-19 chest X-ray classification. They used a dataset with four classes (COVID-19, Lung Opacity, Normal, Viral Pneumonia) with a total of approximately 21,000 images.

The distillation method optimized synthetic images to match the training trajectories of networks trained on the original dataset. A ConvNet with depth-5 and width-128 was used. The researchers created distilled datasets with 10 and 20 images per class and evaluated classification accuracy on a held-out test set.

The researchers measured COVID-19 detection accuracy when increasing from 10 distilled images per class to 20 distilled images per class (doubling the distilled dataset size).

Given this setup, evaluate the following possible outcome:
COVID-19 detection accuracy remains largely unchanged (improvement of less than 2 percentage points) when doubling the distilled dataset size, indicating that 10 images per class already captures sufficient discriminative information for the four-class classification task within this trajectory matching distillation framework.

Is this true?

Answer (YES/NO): YES